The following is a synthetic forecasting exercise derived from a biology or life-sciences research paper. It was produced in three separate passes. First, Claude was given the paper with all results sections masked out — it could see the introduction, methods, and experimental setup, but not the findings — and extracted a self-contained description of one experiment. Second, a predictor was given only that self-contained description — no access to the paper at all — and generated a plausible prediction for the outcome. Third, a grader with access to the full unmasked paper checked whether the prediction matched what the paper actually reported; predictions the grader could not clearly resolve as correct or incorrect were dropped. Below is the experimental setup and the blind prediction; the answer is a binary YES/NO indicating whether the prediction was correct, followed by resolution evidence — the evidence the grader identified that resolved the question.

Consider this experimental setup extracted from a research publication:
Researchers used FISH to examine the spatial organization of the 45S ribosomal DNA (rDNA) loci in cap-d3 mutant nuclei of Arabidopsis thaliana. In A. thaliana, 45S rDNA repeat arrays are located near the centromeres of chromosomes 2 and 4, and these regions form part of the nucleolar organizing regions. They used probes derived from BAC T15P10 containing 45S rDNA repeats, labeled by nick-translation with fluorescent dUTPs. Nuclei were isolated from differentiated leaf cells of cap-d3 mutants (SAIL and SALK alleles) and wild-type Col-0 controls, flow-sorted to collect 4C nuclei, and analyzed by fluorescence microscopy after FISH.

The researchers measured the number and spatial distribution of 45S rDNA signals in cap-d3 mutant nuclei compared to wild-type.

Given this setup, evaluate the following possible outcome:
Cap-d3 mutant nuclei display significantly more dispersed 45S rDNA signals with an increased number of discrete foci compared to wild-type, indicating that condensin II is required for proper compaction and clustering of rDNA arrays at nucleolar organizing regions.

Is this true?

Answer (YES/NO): NO